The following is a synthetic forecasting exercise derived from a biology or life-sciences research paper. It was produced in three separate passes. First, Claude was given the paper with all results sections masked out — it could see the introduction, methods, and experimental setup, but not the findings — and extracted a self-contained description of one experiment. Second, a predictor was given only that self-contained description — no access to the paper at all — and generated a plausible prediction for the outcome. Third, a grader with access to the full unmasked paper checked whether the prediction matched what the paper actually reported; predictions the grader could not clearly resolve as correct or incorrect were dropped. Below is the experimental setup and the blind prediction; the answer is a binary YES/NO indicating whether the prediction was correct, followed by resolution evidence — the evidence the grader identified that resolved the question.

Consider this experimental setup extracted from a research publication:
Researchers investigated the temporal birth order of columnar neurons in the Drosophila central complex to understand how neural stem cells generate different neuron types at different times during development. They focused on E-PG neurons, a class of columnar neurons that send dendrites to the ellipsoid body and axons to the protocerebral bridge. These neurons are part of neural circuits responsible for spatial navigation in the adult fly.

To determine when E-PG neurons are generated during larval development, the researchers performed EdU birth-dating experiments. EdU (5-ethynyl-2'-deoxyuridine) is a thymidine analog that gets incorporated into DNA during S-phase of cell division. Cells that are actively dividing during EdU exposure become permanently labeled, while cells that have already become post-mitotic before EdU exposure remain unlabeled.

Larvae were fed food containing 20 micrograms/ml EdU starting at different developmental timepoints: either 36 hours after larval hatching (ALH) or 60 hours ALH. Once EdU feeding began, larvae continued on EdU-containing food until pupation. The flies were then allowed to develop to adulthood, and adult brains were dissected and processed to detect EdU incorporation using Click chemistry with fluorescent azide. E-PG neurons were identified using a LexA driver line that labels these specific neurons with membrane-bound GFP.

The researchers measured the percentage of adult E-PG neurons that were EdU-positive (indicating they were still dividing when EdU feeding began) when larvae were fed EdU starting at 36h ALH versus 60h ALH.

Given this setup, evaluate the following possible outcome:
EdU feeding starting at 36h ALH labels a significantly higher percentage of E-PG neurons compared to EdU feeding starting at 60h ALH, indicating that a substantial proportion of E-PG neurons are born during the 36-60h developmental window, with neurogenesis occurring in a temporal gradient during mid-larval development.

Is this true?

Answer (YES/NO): YES